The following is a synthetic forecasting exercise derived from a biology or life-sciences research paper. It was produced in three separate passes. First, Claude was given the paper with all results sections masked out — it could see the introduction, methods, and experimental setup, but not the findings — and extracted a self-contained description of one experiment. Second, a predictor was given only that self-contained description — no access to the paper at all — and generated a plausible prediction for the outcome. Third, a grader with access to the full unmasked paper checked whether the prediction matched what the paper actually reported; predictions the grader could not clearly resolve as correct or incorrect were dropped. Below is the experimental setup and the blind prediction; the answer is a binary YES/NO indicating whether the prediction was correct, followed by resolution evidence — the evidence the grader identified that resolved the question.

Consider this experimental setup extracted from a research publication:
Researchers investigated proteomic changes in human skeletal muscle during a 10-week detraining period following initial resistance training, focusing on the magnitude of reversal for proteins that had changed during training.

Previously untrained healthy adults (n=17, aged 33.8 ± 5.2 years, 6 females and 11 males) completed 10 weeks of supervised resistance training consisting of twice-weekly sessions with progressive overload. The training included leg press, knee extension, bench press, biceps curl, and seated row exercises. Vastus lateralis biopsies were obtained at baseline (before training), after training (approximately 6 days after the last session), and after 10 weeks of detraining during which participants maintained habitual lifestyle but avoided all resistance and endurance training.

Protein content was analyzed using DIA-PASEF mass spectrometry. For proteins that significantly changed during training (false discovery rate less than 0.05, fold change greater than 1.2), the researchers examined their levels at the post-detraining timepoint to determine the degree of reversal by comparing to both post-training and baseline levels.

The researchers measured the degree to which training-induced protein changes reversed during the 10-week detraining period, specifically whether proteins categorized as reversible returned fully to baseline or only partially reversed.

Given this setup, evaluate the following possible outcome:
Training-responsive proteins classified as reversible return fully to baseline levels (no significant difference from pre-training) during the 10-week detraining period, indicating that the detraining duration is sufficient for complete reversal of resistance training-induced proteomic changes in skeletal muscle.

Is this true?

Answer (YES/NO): NO